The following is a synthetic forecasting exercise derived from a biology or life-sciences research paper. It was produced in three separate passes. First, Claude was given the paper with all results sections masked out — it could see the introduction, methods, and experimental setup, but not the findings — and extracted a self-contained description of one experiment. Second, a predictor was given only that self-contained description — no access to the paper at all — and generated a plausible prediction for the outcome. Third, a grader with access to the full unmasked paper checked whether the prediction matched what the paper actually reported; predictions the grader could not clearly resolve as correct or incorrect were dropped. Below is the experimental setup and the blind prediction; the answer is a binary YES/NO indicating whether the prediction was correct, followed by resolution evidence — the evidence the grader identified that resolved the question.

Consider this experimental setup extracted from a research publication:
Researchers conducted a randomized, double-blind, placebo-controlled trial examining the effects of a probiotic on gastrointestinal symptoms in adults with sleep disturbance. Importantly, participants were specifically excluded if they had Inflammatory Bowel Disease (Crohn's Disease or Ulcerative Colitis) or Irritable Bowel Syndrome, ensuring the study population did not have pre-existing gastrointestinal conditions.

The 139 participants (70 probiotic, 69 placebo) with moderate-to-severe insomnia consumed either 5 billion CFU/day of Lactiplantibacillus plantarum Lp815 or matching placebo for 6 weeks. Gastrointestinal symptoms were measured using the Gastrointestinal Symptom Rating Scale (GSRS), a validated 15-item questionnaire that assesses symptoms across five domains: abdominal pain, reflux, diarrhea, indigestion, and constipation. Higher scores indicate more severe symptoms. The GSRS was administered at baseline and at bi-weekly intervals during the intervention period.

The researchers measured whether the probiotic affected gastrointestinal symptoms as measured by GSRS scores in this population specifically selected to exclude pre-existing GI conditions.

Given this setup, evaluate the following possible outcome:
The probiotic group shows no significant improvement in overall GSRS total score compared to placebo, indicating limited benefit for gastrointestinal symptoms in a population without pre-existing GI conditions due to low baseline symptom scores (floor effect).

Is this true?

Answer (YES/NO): YES